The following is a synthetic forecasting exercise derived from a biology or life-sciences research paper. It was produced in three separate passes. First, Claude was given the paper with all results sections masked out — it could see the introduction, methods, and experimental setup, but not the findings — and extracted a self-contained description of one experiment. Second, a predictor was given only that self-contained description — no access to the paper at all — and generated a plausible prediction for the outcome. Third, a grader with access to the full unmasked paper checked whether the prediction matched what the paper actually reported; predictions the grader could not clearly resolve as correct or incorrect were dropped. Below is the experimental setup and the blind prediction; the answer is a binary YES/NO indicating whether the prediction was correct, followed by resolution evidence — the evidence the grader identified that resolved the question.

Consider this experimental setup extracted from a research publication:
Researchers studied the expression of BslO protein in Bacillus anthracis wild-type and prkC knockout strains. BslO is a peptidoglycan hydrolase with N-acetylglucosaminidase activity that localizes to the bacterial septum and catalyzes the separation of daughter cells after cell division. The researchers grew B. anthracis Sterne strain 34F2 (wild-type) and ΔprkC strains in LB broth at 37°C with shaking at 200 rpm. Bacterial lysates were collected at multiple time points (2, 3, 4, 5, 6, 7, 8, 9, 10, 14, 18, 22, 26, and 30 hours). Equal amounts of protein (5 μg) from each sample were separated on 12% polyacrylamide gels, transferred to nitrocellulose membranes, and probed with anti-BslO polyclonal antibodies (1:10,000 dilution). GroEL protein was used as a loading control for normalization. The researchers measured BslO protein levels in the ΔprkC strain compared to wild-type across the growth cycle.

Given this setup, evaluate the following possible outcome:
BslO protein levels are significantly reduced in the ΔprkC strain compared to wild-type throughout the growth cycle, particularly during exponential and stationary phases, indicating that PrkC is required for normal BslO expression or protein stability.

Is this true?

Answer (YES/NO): NO